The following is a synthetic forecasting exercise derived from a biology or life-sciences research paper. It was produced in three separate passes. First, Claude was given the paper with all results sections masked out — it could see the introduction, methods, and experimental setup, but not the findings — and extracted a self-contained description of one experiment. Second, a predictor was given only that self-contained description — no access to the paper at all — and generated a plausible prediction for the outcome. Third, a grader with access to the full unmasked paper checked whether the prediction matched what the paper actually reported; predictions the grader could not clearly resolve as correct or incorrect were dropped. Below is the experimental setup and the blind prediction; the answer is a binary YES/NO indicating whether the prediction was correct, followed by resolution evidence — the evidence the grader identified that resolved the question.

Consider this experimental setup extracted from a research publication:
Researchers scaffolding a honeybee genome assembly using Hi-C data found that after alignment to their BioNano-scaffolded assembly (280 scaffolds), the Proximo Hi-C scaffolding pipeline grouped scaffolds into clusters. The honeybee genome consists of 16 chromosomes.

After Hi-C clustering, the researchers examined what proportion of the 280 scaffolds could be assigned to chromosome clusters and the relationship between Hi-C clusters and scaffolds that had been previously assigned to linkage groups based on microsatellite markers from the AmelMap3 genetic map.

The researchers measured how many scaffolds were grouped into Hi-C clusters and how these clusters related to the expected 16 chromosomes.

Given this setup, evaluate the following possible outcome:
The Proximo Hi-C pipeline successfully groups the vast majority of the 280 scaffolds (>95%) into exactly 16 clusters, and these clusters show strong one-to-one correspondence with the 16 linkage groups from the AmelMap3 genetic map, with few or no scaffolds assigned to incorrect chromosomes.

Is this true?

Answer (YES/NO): NO